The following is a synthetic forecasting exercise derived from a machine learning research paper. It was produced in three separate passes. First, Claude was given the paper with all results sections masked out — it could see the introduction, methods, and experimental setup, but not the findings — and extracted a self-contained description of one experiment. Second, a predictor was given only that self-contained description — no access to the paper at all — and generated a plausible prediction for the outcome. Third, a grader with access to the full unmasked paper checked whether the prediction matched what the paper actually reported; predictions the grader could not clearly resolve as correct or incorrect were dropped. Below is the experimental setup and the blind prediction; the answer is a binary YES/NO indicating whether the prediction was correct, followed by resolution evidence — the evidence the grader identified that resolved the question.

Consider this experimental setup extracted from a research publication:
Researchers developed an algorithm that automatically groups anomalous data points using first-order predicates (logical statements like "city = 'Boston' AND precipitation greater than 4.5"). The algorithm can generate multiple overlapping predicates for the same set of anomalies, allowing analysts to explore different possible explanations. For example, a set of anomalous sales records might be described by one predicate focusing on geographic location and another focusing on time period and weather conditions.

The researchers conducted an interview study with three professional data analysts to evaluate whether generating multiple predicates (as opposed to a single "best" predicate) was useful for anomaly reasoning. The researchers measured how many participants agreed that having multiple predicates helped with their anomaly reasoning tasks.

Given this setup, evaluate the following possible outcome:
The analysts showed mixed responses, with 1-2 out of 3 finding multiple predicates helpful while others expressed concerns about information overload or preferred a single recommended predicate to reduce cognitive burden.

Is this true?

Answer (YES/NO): NO